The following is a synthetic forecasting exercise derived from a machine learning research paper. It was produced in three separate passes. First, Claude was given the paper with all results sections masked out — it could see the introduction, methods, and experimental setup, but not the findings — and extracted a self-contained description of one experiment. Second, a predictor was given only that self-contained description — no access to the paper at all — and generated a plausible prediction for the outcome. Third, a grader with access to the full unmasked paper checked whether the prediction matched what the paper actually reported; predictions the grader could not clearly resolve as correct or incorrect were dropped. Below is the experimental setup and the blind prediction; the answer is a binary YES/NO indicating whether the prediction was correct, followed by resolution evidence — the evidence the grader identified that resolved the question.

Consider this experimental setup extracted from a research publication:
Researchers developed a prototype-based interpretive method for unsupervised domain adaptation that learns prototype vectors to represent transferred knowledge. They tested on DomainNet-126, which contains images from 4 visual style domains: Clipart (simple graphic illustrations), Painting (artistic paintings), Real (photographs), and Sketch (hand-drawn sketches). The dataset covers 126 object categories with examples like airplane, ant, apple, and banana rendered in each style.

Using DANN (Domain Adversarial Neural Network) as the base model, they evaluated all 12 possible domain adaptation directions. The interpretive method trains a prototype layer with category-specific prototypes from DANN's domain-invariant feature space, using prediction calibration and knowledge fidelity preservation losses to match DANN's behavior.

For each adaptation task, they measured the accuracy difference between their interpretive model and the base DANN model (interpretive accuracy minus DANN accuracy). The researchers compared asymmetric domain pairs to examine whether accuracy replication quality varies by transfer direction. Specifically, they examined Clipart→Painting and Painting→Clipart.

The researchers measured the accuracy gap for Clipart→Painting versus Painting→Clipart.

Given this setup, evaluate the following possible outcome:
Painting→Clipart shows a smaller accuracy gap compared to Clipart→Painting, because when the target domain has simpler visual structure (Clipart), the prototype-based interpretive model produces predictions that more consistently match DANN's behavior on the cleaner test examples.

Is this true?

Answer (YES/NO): YES